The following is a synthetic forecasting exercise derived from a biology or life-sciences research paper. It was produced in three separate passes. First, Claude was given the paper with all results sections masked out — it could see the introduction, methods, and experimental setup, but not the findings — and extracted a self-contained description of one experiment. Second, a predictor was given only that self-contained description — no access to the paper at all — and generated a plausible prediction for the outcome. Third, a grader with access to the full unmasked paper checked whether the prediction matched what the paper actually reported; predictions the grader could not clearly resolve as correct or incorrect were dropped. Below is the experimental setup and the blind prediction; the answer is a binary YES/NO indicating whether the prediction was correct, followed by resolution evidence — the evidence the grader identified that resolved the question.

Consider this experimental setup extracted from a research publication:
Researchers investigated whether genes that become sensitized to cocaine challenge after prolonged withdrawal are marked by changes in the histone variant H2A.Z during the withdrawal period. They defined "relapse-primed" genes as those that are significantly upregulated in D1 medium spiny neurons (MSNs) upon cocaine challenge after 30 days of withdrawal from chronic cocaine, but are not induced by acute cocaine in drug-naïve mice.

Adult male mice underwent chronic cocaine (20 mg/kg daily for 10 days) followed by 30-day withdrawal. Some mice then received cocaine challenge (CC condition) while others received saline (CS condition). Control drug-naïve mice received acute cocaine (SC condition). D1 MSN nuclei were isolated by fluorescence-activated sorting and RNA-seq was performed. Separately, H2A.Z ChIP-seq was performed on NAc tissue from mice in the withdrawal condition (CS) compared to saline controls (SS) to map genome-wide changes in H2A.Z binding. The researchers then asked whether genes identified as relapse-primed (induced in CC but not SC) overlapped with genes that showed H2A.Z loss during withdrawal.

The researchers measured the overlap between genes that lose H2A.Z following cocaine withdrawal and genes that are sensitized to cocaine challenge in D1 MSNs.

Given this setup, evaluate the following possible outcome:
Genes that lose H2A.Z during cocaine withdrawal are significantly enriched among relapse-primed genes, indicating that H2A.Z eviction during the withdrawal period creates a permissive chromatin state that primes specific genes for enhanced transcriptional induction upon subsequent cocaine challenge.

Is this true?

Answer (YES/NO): YES